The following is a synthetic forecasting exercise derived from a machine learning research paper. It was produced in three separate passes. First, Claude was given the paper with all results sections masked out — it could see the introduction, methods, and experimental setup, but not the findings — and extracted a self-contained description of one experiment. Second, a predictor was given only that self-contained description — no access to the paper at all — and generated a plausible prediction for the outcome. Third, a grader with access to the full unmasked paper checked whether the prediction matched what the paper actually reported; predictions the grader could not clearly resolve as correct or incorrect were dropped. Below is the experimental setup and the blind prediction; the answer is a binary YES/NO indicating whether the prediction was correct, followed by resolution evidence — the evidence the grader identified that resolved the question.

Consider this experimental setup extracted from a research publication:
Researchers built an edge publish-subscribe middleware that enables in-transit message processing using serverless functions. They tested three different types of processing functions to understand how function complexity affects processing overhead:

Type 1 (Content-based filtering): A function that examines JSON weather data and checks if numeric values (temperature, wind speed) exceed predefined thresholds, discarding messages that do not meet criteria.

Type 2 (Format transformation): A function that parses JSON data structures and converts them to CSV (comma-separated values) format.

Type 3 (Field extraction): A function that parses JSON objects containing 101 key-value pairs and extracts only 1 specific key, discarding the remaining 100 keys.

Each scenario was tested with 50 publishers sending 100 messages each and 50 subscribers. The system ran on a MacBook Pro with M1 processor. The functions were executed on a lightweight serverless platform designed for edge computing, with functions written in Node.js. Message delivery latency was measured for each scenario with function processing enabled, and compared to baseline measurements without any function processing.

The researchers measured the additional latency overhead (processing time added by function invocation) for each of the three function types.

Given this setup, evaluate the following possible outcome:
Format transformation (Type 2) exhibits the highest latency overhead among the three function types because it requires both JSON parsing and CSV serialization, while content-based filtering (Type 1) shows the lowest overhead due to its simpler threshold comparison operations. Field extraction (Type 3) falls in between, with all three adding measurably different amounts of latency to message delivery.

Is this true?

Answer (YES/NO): NO